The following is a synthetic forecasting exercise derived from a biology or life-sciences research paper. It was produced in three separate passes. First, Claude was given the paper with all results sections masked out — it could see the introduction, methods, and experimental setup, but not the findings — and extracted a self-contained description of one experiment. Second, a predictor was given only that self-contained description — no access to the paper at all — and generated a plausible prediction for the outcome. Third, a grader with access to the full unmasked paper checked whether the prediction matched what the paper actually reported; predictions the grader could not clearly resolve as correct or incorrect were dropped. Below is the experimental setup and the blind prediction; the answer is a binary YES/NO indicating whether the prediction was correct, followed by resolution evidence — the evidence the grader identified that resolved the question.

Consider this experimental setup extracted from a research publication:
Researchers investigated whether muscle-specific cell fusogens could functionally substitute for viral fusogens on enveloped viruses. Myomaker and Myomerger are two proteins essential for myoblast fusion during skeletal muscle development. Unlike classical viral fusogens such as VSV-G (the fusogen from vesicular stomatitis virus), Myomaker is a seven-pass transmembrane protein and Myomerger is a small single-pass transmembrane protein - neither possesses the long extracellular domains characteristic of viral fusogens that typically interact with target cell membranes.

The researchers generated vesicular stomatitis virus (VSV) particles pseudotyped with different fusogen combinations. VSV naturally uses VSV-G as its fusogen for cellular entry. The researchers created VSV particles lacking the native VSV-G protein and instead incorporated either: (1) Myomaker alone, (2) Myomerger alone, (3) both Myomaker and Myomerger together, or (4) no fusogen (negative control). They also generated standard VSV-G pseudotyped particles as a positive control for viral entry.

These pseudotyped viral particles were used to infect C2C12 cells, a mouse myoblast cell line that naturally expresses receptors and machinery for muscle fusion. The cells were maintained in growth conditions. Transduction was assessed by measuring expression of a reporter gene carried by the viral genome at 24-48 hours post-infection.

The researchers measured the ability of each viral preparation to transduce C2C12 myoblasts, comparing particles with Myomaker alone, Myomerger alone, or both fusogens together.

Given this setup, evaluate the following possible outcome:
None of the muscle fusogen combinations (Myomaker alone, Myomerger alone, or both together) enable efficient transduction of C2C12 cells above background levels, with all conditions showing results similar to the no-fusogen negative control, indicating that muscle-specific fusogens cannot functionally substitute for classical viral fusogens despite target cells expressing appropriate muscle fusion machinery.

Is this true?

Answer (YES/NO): NO